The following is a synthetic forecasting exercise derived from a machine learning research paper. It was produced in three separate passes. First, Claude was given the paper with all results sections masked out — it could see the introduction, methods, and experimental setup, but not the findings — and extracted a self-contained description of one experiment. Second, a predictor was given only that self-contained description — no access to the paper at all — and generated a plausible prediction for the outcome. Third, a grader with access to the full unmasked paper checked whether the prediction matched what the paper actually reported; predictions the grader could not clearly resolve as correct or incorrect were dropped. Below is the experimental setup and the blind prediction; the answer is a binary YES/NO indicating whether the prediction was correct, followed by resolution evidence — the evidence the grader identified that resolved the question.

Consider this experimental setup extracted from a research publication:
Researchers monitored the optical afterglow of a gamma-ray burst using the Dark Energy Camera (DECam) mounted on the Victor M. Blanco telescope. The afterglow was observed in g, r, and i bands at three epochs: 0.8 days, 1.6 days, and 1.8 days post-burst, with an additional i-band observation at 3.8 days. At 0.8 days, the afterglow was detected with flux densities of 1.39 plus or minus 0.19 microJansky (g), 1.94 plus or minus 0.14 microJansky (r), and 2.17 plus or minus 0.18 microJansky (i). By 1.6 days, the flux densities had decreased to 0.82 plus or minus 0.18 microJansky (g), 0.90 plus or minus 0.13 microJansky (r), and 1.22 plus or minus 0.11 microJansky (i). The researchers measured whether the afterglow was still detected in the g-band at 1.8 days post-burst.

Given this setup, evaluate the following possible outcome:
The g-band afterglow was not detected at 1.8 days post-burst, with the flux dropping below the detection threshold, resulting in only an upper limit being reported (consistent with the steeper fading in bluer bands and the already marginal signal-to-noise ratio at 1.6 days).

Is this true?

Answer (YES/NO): YES